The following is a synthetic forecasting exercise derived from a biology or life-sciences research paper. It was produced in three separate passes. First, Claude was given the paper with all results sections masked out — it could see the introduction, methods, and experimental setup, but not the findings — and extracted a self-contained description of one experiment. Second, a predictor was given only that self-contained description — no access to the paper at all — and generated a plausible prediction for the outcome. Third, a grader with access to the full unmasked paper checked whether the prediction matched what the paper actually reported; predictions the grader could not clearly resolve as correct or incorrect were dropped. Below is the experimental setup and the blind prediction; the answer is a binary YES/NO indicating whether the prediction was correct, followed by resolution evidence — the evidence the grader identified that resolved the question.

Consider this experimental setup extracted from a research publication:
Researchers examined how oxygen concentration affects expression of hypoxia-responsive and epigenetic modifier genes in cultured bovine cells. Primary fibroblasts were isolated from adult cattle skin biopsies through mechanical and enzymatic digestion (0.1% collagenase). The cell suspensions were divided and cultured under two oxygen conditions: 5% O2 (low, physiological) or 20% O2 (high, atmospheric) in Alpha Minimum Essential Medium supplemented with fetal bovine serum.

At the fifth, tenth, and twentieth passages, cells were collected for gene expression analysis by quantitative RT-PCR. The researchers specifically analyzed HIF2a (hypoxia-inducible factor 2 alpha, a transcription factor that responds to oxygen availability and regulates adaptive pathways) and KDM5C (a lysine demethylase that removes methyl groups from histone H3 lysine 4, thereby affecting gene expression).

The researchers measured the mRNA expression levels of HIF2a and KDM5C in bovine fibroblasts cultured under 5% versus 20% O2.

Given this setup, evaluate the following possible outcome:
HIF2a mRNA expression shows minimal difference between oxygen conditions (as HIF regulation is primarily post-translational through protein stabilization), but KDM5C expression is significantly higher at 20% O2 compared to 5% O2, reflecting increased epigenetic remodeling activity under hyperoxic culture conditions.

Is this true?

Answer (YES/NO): NO